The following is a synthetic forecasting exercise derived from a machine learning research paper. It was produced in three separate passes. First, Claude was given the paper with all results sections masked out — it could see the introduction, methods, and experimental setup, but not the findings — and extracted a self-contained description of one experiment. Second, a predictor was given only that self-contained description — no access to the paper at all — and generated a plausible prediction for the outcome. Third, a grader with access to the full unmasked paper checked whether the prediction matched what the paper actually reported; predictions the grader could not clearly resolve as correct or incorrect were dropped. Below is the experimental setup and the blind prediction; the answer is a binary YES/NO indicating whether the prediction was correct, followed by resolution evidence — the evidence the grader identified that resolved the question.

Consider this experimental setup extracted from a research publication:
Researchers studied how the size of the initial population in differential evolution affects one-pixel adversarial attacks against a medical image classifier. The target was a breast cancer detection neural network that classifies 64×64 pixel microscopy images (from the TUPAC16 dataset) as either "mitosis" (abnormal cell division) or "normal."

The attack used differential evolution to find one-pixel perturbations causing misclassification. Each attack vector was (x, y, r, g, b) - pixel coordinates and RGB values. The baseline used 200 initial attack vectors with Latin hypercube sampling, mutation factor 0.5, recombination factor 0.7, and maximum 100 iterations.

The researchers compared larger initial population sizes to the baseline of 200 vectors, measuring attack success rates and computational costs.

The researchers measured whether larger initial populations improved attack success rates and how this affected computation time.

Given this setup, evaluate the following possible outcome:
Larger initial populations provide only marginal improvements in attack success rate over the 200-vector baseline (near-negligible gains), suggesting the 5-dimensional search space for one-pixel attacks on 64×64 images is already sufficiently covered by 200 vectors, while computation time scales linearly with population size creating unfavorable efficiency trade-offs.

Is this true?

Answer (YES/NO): YES